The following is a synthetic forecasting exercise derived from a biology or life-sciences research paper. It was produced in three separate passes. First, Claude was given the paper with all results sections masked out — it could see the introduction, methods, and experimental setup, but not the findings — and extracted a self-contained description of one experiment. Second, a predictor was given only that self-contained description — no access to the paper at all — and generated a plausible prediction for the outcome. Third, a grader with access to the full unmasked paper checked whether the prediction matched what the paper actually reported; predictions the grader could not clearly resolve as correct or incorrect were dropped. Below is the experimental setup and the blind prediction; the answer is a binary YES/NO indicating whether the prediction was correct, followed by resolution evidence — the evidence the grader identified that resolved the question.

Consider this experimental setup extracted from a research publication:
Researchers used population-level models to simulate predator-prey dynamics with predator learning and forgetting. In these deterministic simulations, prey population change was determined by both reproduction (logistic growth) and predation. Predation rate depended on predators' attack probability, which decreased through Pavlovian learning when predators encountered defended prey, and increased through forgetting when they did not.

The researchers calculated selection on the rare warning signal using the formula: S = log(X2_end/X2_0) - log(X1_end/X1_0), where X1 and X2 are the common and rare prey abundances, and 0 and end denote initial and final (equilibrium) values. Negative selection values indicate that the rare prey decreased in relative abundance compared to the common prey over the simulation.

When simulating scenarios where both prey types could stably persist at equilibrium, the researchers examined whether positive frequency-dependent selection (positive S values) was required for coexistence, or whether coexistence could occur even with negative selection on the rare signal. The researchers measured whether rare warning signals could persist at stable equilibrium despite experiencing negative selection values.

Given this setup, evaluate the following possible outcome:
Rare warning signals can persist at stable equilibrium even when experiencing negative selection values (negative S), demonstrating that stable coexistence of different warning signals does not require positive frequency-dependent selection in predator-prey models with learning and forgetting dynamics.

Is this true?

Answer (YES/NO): YES